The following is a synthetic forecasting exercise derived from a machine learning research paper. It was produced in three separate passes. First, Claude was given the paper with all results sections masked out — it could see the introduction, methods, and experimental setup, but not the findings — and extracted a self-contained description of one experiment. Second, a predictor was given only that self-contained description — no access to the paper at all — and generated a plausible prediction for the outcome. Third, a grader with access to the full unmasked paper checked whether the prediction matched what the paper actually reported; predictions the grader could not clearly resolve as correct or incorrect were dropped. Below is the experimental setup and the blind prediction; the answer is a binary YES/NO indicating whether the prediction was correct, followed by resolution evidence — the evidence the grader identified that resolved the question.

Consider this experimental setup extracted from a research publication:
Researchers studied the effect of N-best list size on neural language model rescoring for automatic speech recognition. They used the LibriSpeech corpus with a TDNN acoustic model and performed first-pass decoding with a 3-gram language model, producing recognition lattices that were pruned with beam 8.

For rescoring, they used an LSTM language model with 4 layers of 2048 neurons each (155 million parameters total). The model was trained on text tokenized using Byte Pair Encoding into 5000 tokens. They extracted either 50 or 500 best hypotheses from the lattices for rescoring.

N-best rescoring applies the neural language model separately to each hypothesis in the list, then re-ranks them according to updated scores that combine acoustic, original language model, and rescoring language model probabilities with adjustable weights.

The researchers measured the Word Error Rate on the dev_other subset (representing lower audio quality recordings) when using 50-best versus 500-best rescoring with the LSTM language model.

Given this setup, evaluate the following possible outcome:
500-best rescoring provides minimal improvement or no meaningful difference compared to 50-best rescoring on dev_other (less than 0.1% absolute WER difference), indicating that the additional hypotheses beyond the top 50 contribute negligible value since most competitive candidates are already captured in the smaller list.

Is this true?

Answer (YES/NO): YES